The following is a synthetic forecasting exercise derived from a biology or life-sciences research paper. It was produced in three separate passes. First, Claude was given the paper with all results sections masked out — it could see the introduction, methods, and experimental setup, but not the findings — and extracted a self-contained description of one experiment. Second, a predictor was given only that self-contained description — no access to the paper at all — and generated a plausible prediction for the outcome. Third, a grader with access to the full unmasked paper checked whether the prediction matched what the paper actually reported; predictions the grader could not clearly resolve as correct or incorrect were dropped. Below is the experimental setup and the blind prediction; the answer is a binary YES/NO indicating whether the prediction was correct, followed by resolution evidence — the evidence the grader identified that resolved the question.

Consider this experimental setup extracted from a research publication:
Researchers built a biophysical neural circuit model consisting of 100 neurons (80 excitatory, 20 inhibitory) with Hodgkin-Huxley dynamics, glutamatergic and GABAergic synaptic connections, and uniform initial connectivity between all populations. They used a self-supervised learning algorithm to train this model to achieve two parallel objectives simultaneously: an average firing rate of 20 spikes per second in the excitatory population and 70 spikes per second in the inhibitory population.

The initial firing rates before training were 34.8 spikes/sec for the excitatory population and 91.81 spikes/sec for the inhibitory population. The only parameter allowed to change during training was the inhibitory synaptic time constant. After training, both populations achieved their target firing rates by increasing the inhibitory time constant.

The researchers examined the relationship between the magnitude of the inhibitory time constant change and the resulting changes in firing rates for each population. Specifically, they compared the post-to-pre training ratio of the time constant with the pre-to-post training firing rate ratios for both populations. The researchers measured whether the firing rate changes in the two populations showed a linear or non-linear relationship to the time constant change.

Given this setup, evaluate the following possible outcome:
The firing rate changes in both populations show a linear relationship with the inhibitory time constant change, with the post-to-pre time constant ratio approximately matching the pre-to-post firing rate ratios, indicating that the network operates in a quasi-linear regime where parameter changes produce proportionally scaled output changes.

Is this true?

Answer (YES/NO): NO